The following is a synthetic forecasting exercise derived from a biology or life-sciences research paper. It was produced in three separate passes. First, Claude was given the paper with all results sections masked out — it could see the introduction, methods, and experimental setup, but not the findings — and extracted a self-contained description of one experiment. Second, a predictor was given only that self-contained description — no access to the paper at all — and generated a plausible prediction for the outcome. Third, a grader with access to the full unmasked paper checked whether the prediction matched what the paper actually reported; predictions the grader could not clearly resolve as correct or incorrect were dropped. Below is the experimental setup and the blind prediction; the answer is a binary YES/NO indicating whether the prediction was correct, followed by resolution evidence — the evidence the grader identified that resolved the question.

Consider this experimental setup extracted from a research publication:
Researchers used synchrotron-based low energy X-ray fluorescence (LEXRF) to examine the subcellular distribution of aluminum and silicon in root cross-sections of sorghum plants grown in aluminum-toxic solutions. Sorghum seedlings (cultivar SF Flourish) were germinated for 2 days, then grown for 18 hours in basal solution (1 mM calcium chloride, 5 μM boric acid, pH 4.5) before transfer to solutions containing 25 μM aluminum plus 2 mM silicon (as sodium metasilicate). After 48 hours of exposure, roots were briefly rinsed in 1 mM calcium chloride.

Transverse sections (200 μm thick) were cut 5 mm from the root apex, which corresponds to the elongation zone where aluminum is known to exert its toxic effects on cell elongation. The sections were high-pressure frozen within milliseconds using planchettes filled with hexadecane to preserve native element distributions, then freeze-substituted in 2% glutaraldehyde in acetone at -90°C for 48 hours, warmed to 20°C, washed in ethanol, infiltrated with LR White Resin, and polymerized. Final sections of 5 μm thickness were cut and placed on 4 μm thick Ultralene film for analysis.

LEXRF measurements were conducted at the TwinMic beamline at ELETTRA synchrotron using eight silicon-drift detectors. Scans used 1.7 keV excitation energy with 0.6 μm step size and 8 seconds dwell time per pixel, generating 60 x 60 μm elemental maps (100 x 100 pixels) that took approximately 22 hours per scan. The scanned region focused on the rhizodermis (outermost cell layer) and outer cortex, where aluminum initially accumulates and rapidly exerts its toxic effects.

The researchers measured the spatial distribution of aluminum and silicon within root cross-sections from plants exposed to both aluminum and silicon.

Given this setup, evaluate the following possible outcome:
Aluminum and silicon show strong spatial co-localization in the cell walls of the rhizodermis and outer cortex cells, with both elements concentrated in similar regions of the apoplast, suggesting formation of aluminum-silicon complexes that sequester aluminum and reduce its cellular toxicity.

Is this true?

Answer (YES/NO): NO